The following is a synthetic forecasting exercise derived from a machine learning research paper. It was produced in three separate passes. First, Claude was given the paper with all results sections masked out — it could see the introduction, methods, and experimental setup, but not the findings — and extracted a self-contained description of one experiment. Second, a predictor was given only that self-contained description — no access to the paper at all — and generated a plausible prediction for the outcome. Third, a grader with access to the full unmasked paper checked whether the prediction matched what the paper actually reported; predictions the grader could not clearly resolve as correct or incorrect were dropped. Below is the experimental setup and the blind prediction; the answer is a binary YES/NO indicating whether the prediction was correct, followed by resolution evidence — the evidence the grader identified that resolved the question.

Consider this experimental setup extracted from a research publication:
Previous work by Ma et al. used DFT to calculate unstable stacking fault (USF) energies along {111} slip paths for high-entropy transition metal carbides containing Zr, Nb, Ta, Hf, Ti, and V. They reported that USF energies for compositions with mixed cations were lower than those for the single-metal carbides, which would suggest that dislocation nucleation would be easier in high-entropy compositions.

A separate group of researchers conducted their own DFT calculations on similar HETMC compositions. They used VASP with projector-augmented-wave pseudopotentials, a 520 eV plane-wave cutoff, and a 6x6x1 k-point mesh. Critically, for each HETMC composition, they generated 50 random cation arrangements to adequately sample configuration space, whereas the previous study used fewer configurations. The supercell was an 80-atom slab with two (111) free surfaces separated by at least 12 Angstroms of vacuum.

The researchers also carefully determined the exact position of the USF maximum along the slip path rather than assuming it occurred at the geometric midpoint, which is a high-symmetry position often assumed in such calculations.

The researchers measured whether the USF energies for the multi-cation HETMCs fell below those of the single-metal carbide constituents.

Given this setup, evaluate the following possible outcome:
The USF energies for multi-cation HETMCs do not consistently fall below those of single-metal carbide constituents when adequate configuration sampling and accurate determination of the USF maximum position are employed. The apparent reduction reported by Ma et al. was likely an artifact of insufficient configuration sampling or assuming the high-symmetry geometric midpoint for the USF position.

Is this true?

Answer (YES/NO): YES